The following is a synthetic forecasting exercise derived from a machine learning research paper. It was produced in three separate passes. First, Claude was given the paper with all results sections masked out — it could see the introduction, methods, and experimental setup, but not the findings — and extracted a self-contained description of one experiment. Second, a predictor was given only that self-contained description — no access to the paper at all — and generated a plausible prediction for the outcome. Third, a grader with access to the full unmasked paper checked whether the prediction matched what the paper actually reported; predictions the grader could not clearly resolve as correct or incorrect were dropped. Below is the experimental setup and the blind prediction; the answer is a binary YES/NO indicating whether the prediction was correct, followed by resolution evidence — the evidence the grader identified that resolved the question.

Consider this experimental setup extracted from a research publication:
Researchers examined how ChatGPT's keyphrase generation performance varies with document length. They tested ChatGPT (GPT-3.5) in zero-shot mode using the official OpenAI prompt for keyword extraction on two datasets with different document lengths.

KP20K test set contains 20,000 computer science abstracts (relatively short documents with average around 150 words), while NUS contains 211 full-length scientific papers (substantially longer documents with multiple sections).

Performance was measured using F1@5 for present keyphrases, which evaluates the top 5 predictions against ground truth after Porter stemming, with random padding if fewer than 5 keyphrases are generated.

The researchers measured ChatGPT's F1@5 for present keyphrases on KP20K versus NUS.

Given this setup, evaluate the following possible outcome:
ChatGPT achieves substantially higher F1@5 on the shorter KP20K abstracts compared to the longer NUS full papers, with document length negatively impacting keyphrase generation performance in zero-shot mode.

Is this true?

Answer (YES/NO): NO